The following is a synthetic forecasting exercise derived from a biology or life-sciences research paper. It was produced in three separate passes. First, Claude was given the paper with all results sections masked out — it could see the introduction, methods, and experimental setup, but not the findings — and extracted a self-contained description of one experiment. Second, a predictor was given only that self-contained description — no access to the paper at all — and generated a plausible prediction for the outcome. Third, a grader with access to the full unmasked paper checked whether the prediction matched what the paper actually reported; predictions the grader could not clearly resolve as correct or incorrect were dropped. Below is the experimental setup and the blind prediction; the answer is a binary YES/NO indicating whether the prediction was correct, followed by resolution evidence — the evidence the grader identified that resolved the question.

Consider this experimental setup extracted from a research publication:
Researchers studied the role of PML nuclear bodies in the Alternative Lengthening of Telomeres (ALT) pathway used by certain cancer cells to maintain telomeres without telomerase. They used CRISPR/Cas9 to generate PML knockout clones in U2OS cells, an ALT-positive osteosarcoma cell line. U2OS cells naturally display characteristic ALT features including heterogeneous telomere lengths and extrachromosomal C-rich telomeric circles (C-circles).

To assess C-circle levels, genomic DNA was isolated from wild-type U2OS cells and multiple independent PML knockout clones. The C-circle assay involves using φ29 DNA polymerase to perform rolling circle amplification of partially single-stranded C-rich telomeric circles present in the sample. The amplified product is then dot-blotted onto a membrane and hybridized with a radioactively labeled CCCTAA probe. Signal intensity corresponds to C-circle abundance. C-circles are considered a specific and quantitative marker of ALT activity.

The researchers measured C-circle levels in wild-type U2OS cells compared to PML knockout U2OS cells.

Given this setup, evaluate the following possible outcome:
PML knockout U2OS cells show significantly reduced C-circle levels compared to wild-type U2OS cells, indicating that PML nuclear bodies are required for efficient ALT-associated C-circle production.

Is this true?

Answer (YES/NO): YES